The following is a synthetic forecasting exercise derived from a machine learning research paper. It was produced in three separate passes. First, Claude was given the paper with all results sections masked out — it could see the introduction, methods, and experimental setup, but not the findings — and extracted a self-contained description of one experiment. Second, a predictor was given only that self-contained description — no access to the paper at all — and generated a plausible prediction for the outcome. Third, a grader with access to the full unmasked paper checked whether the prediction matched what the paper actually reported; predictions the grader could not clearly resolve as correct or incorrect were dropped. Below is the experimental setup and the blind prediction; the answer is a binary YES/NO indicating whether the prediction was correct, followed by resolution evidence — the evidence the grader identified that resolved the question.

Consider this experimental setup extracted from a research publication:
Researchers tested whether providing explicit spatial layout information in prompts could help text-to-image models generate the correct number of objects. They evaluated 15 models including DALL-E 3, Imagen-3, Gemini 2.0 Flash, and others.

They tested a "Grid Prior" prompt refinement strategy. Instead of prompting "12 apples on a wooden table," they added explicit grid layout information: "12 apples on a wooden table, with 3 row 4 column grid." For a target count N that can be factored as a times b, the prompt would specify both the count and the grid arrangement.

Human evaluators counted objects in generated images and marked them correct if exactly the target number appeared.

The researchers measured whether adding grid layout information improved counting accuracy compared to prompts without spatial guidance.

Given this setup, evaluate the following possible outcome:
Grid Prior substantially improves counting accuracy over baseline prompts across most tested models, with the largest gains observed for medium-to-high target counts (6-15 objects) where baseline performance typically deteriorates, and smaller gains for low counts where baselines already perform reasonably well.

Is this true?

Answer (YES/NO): NO